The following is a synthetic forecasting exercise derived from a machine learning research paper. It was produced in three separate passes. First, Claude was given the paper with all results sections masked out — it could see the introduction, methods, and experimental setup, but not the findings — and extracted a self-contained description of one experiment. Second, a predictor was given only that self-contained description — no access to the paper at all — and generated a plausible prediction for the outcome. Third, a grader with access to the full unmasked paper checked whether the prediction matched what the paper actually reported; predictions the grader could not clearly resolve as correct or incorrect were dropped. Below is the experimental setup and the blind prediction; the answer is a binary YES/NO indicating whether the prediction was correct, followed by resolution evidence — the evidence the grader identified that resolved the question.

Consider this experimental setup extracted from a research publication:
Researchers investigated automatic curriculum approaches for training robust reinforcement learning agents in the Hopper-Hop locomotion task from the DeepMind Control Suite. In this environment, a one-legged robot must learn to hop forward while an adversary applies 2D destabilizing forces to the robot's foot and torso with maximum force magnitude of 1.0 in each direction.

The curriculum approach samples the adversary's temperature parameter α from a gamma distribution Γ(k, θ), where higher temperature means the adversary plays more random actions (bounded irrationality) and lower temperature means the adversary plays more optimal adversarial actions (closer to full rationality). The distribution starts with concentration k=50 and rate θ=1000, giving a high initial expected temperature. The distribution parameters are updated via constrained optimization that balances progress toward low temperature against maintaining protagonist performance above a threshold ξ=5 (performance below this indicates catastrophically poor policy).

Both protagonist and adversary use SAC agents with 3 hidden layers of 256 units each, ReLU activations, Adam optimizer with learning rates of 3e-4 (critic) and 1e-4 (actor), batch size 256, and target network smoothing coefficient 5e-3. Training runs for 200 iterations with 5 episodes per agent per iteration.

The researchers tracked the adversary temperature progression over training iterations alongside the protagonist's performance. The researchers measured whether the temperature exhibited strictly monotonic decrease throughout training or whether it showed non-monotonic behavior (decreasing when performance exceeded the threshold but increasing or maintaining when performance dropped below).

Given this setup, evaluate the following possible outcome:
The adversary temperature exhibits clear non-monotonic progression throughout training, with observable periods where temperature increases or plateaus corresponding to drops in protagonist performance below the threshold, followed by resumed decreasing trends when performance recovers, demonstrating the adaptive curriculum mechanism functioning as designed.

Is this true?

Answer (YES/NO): YES